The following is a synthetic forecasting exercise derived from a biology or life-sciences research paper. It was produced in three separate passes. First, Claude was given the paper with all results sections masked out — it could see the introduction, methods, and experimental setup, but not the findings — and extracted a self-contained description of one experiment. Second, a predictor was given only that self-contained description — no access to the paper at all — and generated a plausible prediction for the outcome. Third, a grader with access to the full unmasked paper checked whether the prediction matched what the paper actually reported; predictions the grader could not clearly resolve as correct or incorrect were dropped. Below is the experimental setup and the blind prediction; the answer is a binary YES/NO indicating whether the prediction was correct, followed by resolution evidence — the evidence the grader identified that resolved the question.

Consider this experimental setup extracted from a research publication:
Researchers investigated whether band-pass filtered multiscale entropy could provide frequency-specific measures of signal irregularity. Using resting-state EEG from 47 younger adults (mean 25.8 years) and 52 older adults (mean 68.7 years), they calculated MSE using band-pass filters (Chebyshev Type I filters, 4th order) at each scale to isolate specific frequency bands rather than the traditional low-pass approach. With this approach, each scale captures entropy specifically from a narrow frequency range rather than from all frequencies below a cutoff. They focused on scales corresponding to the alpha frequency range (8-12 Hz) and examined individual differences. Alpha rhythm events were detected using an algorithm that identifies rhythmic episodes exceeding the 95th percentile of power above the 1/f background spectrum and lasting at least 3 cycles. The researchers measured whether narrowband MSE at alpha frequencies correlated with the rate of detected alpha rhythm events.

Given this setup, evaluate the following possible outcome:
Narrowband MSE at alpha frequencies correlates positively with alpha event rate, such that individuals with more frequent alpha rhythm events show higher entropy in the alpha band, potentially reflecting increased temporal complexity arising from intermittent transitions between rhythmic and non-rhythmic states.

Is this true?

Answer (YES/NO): NO